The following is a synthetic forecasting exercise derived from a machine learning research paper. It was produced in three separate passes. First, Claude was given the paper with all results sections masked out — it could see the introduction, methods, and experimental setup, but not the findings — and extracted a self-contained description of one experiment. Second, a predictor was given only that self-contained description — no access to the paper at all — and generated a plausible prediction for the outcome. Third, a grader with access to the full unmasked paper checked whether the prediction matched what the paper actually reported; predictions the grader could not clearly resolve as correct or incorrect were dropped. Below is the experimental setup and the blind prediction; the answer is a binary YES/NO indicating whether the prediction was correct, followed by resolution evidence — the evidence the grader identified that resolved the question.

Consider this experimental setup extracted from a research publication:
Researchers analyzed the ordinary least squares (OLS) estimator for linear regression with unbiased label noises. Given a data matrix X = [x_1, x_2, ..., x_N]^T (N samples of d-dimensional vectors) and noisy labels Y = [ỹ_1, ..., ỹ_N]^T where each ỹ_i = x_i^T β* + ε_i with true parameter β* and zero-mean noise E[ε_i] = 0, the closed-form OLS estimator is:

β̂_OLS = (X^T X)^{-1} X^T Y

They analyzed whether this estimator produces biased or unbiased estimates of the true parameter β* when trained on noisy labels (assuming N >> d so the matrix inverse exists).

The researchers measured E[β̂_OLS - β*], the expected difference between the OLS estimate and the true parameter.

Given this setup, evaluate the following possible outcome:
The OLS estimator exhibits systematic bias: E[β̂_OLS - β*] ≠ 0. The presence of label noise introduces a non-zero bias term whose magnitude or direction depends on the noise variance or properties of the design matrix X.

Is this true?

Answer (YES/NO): NO